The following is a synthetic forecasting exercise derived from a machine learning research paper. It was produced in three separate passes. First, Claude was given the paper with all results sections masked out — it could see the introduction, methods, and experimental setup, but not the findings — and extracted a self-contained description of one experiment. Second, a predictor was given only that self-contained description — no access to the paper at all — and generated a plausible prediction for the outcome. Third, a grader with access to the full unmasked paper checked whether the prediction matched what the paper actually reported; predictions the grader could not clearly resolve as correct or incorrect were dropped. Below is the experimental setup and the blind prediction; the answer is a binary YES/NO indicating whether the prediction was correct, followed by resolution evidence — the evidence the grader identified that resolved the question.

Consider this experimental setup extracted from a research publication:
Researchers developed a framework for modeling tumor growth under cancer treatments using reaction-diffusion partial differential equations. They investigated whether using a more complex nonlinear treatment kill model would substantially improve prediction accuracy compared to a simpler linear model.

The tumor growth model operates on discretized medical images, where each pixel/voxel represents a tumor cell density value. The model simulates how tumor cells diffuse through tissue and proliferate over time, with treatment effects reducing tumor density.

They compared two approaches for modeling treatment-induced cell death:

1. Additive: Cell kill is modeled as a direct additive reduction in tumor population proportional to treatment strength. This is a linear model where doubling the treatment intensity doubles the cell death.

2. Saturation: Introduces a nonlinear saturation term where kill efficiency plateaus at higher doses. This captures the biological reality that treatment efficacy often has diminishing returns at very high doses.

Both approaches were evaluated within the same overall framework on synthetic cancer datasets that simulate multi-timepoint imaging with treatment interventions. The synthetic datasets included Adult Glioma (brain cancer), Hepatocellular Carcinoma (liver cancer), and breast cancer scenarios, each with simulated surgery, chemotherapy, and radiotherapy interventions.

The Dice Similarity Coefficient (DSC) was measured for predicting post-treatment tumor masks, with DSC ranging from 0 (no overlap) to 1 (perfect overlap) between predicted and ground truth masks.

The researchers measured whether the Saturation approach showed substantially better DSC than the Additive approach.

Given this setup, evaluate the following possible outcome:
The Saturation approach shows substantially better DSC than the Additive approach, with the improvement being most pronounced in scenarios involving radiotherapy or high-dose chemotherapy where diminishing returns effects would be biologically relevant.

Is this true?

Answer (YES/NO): NO